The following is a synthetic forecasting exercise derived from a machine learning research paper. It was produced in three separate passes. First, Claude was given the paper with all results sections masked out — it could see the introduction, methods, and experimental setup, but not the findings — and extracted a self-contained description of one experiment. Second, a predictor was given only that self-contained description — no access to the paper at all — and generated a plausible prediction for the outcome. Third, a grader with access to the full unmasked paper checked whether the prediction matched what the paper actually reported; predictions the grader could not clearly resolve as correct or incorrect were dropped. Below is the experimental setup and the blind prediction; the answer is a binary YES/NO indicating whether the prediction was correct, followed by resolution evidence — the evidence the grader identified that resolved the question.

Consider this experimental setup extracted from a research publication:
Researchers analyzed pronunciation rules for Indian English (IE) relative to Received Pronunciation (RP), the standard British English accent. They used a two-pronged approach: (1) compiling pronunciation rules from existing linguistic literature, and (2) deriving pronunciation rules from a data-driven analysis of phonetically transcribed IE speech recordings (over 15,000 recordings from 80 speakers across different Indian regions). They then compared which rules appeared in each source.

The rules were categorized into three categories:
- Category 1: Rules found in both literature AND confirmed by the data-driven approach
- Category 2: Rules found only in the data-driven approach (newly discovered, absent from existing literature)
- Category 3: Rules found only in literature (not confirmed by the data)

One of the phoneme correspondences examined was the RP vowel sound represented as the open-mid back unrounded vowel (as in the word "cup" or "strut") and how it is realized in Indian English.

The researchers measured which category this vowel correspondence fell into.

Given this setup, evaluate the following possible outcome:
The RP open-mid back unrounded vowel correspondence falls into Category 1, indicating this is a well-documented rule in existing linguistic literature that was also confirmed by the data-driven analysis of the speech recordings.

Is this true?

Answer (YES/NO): YES